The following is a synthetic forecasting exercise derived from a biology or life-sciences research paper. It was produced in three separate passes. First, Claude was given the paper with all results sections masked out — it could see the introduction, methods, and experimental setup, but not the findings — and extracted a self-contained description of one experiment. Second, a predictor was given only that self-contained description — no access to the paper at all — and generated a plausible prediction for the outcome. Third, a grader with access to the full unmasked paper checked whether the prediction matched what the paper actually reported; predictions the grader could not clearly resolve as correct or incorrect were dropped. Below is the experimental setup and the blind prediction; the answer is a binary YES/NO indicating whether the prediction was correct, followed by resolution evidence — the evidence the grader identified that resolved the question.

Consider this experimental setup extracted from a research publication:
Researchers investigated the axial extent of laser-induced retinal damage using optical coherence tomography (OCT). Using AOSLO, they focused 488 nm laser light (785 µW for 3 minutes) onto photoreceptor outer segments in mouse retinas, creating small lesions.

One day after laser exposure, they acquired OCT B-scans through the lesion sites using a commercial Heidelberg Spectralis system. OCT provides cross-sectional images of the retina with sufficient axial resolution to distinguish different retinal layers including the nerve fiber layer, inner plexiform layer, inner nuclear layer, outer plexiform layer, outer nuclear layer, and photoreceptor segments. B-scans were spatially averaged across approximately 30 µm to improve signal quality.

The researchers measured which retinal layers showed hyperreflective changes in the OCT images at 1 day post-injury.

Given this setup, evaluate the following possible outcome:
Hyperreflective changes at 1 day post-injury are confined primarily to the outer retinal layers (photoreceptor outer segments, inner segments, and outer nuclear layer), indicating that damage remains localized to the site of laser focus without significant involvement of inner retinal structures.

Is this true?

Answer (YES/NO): YES